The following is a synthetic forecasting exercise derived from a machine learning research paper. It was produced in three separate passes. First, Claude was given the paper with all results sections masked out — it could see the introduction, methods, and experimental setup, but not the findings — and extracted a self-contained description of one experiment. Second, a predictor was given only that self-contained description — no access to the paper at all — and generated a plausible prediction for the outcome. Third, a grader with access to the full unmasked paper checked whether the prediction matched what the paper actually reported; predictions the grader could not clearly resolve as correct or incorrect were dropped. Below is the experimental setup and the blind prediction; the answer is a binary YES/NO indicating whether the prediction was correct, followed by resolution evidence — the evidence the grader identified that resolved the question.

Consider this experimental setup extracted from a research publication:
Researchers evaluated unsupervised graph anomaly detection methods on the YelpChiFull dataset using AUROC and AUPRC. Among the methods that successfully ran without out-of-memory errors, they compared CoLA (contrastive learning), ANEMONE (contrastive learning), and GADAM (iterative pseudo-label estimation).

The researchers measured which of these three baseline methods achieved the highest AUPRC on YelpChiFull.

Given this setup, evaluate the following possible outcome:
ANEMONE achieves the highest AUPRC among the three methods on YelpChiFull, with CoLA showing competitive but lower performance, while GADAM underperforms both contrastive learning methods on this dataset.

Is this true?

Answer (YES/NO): NO